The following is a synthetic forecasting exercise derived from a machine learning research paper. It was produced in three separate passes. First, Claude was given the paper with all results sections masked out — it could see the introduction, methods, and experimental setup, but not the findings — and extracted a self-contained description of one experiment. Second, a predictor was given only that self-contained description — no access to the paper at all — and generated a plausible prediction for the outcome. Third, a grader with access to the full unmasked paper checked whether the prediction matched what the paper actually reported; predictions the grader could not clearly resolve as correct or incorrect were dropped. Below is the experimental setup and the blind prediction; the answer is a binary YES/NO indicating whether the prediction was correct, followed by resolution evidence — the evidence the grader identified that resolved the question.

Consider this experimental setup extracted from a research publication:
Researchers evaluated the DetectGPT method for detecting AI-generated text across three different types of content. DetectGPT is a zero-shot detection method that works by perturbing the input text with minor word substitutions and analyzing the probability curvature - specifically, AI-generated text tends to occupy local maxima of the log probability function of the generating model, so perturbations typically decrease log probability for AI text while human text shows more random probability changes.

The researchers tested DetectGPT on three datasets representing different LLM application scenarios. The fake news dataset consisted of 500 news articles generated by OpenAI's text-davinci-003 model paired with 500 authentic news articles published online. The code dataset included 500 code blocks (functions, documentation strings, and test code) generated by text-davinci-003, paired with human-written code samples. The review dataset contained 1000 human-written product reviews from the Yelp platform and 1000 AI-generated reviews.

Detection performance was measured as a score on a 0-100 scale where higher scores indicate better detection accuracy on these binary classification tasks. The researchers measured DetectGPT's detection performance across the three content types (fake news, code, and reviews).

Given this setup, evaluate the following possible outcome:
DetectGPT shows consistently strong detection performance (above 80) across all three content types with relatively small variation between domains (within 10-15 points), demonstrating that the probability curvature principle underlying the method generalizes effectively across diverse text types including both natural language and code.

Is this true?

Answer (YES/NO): NO